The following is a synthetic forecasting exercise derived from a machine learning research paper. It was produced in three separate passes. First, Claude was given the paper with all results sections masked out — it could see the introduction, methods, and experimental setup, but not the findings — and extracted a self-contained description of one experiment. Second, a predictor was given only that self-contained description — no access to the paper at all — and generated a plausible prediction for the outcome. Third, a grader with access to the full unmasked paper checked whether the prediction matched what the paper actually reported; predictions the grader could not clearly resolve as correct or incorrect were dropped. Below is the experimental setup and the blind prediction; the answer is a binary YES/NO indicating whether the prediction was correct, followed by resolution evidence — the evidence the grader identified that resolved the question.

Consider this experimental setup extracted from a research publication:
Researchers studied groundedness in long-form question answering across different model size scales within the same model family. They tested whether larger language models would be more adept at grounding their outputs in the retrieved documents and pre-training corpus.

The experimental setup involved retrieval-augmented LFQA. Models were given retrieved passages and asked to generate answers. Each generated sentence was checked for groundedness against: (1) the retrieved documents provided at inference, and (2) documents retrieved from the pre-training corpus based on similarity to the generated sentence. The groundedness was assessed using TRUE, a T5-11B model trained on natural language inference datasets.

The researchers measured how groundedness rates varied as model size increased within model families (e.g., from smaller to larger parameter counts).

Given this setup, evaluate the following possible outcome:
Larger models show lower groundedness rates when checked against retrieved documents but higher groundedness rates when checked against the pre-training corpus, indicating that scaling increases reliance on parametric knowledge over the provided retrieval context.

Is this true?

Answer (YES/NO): NO